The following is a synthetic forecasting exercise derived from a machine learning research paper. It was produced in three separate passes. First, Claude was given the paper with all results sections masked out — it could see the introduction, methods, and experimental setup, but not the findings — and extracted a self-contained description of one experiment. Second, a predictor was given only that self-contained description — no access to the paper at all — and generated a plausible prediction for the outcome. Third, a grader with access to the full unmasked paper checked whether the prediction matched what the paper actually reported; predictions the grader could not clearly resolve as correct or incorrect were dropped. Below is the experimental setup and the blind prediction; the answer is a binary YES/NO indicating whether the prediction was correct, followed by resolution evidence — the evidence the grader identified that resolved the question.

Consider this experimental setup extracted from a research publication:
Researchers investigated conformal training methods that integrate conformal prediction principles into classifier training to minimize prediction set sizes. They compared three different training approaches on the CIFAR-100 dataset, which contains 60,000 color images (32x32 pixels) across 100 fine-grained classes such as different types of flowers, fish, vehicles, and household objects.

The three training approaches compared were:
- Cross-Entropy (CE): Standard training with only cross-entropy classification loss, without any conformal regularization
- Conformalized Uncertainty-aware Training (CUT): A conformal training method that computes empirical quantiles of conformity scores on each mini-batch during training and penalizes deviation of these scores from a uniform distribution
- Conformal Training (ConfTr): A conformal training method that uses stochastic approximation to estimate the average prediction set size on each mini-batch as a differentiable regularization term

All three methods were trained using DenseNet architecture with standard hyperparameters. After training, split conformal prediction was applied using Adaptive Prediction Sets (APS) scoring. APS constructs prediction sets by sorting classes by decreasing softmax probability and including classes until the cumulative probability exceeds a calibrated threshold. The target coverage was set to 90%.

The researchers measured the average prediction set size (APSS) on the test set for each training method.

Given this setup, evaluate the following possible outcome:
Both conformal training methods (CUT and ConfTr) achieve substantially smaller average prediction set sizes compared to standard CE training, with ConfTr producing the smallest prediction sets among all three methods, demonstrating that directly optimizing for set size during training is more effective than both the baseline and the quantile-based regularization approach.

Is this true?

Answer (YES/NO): NO